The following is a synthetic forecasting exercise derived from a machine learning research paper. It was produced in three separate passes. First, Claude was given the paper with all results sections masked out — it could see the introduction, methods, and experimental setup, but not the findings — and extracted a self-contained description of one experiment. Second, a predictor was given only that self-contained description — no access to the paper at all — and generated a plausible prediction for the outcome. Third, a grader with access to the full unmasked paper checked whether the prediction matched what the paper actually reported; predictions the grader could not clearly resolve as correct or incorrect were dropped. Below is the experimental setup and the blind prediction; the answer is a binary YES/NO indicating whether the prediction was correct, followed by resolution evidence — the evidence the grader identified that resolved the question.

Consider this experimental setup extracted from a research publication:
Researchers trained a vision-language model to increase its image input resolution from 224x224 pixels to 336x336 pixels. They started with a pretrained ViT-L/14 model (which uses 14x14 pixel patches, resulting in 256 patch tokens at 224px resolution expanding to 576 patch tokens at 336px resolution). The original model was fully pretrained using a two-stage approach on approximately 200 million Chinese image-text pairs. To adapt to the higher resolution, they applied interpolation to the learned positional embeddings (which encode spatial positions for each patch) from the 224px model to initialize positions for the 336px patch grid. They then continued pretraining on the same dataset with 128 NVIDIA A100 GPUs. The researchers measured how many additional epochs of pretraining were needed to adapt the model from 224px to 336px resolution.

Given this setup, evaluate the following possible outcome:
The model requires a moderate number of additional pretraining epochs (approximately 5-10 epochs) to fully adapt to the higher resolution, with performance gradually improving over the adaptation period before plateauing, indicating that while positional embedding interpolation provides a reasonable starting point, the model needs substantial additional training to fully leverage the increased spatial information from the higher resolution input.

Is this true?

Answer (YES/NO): NO